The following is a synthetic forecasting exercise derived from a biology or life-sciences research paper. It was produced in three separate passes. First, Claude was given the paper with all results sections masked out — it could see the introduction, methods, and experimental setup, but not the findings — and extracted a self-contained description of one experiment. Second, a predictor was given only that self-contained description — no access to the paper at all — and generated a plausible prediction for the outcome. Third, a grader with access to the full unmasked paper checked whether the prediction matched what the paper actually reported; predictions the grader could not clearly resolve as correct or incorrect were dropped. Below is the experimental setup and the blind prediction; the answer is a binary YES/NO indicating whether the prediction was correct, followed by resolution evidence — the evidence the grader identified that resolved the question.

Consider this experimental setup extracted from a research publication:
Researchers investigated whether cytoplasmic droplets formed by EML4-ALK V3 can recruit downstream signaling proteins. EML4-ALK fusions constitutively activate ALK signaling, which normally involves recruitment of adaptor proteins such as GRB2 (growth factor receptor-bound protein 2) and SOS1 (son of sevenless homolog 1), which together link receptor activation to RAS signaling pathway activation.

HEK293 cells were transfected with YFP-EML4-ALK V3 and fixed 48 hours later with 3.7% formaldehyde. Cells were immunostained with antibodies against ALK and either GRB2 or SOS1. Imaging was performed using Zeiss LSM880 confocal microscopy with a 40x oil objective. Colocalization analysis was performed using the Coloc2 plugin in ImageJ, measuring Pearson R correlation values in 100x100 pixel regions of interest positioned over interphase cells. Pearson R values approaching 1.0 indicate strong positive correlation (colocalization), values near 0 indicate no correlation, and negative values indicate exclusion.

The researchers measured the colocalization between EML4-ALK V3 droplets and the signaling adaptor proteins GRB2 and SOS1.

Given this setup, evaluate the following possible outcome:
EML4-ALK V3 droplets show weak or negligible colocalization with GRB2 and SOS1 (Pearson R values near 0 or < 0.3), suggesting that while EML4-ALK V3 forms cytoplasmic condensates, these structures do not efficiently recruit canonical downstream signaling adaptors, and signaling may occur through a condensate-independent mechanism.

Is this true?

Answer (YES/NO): NO